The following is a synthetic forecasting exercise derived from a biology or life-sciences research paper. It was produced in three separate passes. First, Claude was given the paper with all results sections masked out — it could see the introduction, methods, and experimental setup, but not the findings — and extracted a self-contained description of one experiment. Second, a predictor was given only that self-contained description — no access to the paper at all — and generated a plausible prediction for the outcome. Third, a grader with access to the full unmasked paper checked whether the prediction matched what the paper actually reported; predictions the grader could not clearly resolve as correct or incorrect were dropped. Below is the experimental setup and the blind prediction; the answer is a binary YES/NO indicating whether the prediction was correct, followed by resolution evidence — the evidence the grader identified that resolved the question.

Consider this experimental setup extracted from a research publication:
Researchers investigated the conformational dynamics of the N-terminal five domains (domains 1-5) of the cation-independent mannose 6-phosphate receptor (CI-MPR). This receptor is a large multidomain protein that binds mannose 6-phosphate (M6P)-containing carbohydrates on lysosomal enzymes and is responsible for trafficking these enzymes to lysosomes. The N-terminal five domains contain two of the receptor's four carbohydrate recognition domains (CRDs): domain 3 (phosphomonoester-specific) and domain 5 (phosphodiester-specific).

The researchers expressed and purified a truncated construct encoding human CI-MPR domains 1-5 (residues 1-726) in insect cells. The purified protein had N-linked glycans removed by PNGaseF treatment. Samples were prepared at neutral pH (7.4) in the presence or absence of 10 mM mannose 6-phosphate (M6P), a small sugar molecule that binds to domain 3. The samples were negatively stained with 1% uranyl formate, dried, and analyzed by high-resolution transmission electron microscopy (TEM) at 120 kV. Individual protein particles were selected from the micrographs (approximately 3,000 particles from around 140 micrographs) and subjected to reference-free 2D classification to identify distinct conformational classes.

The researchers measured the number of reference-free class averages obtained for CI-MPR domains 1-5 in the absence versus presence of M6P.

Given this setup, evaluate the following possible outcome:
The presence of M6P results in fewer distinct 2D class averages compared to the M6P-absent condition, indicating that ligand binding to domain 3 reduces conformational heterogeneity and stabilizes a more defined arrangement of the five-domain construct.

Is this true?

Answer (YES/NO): YES